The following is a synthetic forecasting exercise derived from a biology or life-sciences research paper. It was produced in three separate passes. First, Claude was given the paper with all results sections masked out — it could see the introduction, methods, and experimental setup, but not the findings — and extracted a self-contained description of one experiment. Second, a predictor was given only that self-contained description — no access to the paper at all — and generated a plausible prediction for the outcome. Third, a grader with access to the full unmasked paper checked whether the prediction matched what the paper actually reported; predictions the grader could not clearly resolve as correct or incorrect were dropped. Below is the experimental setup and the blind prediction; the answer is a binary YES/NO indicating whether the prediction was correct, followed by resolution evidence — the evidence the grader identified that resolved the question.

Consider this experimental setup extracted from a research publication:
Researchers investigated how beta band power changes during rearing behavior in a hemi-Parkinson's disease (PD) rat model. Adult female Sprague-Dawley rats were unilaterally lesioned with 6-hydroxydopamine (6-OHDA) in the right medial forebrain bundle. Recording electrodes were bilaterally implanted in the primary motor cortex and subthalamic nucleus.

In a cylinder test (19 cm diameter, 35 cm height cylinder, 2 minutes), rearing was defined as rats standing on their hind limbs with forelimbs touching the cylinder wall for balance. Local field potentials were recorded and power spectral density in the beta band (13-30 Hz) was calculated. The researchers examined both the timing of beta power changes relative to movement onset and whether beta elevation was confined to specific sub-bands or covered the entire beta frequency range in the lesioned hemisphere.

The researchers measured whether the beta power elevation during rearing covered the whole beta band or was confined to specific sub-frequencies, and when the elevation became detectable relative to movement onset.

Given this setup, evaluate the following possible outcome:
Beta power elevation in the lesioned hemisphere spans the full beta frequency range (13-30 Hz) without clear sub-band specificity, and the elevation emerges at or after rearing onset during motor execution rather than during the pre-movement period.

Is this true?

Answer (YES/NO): NO